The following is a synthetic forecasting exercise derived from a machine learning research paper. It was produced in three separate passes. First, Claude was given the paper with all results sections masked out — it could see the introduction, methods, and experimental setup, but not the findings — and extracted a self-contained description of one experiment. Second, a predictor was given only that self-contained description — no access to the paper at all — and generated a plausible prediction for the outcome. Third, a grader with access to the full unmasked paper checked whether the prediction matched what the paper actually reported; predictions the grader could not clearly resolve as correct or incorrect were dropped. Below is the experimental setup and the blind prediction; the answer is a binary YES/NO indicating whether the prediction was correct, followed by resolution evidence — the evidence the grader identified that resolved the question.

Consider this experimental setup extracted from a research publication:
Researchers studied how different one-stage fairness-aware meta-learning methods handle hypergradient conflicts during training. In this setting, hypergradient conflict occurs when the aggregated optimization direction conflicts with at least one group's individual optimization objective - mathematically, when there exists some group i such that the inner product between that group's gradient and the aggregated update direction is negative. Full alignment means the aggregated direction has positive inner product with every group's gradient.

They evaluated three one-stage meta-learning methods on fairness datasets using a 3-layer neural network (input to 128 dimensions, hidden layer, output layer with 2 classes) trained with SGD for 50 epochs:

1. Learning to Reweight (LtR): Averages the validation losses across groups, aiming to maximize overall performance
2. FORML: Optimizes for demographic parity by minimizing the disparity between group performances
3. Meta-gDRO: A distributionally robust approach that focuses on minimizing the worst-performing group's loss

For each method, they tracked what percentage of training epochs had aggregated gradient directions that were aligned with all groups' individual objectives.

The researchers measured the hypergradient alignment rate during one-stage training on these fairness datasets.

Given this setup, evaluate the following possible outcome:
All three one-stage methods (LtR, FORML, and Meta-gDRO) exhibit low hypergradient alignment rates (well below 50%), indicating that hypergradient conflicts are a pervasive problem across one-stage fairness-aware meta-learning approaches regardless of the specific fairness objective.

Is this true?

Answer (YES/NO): NO